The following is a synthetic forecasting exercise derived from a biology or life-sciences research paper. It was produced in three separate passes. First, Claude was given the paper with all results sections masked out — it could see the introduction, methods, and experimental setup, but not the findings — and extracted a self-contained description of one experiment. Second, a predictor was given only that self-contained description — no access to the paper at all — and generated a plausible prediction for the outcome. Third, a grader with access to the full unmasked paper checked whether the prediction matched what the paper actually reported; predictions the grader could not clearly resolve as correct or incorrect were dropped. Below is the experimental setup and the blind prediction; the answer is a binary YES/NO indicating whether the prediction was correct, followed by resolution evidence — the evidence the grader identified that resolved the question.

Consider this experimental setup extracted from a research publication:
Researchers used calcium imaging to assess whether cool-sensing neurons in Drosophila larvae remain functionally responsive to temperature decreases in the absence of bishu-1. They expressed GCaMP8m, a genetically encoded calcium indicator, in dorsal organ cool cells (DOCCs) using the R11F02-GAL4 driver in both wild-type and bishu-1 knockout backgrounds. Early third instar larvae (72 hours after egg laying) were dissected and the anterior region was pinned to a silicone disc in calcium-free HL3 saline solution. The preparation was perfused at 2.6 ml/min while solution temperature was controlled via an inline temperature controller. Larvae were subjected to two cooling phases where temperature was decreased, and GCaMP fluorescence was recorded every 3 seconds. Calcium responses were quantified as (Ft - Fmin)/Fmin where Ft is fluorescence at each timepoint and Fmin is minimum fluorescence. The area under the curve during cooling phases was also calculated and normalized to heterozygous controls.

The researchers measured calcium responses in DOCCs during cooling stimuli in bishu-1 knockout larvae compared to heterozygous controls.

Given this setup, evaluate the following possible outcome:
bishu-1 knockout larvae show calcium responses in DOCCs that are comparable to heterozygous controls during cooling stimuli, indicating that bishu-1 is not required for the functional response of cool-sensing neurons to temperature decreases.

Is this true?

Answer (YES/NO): NO